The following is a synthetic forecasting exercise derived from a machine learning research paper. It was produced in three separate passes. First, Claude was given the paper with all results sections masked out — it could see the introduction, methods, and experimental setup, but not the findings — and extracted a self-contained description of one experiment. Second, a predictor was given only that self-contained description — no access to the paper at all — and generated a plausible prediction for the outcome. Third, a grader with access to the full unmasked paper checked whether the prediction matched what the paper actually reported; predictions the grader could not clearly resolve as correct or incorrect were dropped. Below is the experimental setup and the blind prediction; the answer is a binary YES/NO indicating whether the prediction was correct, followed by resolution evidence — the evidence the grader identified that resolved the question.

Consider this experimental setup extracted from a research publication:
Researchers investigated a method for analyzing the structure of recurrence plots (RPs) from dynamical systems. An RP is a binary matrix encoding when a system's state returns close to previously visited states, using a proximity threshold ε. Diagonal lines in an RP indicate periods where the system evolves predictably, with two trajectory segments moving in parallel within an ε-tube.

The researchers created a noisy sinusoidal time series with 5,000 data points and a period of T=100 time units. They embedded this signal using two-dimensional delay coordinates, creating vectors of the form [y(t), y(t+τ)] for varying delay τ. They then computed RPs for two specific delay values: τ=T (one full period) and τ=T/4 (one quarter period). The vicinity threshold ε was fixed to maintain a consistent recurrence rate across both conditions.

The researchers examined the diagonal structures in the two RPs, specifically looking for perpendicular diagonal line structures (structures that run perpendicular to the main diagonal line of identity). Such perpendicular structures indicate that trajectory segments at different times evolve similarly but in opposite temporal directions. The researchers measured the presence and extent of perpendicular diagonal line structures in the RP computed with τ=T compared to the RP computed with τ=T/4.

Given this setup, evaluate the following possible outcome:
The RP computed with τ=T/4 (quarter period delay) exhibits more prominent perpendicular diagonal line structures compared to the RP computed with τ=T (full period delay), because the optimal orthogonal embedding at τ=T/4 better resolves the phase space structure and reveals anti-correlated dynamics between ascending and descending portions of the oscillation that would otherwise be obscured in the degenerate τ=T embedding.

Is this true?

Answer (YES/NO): NO